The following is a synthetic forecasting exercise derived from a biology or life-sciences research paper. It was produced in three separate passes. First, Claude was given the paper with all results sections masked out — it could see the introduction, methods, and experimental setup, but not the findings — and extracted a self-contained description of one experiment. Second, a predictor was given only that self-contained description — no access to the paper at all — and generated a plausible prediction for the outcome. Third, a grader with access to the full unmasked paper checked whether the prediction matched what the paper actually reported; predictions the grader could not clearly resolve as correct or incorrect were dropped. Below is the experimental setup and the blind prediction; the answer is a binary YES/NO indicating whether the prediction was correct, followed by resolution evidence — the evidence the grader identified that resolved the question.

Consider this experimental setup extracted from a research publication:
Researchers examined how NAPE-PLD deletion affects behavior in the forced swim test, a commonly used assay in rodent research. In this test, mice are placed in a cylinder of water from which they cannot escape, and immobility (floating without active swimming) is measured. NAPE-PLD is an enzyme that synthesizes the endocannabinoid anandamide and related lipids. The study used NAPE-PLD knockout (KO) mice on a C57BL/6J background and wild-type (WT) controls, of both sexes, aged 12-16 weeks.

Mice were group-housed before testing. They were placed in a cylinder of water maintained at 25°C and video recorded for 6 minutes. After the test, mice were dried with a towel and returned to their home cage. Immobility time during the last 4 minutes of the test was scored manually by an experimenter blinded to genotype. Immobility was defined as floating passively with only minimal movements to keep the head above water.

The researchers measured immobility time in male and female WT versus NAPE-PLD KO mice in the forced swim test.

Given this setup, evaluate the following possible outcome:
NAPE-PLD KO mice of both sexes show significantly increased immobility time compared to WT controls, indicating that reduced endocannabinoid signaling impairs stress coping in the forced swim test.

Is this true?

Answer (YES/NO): NO